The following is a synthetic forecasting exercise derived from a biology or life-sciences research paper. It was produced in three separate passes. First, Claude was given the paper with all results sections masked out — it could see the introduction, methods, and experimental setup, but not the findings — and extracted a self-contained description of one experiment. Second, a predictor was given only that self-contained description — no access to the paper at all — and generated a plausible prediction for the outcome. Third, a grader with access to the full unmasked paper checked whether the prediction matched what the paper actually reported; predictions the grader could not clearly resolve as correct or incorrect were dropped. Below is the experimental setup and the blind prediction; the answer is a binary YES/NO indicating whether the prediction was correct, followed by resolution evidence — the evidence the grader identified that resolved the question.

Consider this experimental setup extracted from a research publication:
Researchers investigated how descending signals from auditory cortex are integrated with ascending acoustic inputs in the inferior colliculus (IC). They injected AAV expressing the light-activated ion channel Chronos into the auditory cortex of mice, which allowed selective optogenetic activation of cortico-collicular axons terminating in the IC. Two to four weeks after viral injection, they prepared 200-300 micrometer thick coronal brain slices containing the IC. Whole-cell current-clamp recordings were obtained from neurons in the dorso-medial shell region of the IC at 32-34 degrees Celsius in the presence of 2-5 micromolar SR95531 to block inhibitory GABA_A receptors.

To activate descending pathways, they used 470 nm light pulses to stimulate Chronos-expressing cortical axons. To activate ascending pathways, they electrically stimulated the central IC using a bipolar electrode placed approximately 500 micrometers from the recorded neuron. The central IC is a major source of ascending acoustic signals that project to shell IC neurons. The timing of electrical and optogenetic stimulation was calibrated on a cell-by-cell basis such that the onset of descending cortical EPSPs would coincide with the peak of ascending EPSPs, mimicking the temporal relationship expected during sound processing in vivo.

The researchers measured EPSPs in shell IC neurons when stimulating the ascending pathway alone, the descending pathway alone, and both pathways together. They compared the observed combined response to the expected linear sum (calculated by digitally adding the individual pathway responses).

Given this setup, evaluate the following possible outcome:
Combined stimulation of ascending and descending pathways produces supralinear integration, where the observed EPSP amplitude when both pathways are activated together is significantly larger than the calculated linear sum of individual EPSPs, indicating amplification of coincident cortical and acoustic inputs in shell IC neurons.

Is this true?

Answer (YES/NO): YES